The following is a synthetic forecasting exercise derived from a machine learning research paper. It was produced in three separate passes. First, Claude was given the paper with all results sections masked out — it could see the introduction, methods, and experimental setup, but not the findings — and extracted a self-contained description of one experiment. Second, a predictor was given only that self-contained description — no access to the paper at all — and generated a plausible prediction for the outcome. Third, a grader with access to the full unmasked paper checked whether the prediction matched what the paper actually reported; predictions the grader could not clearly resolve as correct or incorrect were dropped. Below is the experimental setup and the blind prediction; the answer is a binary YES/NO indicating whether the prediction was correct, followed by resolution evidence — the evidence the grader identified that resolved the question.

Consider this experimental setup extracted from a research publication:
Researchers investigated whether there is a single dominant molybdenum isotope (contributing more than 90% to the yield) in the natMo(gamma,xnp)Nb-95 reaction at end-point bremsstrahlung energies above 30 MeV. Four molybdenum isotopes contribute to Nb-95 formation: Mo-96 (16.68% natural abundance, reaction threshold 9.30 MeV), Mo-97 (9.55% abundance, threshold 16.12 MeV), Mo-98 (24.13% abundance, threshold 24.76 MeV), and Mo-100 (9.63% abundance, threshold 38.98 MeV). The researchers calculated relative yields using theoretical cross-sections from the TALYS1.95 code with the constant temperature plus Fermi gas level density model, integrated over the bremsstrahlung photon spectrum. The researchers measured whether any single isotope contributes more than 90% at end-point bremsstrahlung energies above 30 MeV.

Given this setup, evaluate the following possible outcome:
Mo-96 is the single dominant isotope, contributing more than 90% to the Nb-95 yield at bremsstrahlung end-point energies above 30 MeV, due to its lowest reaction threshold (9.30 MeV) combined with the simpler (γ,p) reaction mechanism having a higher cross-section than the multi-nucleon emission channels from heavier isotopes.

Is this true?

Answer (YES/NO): NO